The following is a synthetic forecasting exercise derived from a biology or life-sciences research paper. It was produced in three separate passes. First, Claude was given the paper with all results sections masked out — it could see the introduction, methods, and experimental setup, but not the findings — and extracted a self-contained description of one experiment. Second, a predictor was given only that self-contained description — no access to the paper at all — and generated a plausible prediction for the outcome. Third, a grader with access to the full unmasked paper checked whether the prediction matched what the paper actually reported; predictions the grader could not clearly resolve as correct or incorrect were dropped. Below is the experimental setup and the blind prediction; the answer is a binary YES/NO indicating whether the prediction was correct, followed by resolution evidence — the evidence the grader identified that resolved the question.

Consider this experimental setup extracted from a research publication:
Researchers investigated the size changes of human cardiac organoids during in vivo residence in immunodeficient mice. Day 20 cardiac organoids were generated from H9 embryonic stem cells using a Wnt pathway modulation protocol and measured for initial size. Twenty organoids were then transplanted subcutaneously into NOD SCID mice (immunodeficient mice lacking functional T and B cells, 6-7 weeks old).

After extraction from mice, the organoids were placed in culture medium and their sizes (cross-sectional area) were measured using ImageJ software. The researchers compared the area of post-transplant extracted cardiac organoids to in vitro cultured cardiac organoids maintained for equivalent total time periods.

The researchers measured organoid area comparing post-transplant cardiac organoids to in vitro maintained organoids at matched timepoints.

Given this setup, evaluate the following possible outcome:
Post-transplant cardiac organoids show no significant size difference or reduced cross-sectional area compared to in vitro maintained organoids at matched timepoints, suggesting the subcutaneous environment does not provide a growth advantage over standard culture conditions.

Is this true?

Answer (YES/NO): NO